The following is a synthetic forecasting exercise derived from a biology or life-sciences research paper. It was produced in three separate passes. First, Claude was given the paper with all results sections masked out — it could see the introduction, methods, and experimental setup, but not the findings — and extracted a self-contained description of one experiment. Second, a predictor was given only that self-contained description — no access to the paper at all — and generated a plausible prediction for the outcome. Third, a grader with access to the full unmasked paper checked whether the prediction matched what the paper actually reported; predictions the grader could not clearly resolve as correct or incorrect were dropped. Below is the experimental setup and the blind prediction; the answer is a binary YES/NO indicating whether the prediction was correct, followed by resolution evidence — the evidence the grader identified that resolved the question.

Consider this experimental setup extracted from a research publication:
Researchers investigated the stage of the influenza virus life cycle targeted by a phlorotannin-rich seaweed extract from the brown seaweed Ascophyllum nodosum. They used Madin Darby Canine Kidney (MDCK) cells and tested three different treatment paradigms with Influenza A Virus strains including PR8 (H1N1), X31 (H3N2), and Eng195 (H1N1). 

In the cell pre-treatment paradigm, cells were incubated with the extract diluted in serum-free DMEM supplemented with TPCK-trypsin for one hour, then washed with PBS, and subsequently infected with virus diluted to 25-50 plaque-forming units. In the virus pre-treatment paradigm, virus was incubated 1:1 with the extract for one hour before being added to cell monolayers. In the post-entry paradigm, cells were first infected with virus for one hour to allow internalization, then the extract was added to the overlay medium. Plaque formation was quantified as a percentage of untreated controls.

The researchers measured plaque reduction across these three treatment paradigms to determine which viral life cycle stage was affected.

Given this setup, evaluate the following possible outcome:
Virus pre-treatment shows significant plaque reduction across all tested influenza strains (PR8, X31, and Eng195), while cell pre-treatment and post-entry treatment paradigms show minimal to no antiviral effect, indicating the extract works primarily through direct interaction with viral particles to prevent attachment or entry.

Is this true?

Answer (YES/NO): NO